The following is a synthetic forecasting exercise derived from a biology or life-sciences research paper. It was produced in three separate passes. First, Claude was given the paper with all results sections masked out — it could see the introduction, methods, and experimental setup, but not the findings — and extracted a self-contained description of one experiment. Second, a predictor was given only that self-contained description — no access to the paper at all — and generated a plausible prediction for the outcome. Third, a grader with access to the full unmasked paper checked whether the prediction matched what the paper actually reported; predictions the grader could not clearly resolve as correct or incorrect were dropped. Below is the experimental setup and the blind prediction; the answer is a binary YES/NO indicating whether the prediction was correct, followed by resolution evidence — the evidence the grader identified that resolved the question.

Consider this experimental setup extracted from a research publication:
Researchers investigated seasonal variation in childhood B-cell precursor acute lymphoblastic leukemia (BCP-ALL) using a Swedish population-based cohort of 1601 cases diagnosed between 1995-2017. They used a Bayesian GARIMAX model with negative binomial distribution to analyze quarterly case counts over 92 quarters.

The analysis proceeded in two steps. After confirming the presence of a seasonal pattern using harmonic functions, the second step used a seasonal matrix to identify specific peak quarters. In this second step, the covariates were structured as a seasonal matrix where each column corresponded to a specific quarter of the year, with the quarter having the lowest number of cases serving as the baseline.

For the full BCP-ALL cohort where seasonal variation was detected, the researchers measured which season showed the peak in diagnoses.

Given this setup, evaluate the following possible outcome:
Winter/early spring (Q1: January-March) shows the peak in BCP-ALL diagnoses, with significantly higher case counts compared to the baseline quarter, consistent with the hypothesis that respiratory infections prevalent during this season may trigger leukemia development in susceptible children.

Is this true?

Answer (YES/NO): NO